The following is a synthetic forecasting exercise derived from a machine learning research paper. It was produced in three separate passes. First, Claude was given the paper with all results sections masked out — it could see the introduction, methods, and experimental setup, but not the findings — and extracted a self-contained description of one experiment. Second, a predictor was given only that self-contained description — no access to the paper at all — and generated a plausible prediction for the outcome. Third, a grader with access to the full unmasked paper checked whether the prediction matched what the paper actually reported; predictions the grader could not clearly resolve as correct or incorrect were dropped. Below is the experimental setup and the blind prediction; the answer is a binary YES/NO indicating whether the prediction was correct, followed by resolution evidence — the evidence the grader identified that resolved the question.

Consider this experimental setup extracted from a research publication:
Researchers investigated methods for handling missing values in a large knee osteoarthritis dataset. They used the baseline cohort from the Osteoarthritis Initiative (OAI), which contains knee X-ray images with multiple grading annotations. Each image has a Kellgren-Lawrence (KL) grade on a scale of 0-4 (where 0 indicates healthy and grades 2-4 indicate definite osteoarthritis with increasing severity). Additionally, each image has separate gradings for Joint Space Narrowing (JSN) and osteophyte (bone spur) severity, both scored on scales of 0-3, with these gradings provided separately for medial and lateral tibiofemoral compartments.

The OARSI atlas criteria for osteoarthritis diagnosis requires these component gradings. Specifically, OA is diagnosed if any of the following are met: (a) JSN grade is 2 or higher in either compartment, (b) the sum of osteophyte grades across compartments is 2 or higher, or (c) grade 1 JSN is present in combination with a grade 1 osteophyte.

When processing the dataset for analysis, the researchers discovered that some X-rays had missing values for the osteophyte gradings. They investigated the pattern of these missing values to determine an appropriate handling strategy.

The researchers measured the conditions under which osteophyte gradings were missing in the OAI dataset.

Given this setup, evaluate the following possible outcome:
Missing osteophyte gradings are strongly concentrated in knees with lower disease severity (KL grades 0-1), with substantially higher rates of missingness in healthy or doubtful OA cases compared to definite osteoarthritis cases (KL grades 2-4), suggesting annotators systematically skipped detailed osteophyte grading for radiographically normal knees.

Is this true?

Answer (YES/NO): YES